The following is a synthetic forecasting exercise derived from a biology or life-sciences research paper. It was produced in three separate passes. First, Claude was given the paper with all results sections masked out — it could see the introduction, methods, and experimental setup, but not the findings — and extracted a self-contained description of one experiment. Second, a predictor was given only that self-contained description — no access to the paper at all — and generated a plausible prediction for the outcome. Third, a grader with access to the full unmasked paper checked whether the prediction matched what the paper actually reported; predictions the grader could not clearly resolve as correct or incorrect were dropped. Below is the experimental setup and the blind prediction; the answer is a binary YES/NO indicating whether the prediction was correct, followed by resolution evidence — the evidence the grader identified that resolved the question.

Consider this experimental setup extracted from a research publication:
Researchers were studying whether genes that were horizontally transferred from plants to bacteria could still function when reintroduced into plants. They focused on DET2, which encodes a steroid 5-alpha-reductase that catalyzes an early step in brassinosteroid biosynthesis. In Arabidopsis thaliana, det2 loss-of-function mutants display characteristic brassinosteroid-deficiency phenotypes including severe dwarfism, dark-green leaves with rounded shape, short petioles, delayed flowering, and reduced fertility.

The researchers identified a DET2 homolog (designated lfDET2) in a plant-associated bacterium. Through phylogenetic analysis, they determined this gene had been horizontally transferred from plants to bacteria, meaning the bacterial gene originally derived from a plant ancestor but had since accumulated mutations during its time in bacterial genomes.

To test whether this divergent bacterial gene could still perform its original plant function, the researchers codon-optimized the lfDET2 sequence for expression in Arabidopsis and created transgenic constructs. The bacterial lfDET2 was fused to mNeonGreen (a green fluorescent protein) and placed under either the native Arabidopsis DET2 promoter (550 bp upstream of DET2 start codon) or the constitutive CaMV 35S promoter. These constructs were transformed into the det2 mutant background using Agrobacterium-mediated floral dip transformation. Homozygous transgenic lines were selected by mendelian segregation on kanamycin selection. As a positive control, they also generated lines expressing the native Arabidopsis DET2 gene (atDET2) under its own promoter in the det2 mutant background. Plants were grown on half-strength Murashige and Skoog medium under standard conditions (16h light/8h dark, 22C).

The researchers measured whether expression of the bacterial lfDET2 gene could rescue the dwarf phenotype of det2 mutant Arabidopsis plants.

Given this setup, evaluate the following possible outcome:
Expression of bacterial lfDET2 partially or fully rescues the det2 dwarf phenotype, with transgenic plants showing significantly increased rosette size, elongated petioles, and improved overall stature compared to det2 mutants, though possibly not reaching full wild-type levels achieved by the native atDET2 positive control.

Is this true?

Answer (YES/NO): YES